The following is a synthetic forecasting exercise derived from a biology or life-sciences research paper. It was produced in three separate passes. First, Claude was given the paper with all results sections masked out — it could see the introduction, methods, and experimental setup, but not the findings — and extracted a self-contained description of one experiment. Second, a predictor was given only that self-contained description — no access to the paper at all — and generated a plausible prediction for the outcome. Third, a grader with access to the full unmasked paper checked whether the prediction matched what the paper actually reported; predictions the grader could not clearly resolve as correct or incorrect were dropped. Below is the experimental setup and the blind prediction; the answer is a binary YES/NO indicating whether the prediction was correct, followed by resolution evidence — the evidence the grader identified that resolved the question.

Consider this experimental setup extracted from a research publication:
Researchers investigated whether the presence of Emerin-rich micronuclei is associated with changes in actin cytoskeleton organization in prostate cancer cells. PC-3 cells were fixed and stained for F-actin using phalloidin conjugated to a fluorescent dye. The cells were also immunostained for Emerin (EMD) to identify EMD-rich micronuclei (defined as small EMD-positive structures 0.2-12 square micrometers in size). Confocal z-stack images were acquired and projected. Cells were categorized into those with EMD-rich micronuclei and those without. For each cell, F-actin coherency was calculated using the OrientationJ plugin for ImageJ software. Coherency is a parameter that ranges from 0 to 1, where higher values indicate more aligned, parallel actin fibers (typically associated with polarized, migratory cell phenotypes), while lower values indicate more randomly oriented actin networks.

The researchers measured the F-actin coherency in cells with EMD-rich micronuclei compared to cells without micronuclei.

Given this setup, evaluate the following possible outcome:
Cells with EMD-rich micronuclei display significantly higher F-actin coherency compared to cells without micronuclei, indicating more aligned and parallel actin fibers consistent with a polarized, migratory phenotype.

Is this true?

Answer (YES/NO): NO